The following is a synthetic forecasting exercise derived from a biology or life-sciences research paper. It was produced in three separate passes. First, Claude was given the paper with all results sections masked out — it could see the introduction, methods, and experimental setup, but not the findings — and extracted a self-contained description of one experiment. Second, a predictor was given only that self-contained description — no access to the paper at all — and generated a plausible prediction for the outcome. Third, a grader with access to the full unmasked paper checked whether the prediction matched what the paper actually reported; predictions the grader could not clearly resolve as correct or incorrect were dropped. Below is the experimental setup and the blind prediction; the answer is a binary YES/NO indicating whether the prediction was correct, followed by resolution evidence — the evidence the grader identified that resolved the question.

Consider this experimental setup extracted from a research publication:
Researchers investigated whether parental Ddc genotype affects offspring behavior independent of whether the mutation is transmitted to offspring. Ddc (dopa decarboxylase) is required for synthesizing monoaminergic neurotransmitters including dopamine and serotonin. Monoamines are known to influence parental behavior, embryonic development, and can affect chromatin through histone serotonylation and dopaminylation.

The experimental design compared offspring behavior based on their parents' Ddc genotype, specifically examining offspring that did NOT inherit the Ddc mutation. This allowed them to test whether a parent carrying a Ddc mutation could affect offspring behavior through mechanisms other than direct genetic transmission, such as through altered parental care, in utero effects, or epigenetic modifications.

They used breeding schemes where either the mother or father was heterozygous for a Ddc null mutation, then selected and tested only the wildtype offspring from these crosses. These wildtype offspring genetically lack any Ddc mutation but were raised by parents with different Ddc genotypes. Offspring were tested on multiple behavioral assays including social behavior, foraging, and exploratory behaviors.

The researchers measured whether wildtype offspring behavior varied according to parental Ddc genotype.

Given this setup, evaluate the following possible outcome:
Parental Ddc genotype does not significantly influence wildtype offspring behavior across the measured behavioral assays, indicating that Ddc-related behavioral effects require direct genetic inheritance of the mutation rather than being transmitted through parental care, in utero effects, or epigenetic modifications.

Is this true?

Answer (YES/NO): NO